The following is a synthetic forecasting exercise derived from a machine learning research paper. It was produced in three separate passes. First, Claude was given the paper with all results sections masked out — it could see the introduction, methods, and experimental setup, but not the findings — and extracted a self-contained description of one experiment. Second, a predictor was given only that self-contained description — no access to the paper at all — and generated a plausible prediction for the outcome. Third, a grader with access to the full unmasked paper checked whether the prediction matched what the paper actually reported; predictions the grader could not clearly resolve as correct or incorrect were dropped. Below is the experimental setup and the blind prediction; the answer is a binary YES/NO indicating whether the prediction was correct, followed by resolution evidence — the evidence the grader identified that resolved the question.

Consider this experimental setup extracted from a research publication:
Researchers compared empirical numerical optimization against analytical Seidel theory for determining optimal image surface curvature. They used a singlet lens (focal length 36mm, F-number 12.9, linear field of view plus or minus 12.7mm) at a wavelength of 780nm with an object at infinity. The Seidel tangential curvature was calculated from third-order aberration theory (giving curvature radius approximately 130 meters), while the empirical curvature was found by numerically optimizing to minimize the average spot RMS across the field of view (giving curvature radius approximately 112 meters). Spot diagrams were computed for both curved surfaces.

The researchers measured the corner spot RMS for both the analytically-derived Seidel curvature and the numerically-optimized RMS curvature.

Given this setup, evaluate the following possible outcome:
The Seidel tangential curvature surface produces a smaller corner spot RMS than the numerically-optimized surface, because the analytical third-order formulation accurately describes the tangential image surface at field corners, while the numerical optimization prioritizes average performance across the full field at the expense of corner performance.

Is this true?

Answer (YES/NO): NO